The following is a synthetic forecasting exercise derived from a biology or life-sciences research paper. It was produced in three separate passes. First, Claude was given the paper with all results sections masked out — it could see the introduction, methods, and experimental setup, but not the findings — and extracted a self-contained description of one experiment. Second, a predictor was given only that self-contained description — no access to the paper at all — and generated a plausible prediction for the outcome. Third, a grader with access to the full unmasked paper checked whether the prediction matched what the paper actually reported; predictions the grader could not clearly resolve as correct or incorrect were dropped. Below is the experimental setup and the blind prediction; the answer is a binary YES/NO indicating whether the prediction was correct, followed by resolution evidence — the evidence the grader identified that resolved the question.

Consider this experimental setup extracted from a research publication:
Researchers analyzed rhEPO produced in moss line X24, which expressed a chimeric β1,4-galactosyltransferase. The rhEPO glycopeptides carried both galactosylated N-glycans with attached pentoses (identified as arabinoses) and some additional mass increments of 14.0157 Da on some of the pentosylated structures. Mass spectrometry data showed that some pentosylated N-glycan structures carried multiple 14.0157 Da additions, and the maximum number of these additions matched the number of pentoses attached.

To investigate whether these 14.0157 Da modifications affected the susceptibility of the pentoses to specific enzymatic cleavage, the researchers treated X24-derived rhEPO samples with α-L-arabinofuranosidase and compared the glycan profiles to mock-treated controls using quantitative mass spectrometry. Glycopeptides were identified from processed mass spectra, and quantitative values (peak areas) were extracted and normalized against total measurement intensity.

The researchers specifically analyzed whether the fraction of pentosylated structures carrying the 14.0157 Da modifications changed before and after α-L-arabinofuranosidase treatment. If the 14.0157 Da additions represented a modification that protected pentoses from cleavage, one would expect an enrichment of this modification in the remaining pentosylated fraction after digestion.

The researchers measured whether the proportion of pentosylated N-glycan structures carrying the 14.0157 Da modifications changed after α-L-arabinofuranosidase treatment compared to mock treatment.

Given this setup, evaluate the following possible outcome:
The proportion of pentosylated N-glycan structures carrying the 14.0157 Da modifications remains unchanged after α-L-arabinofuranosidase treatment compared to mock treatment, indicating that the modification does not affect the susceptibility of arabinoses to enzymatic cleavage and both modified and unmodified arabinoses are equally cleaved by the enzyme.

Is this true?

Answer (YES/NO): YES